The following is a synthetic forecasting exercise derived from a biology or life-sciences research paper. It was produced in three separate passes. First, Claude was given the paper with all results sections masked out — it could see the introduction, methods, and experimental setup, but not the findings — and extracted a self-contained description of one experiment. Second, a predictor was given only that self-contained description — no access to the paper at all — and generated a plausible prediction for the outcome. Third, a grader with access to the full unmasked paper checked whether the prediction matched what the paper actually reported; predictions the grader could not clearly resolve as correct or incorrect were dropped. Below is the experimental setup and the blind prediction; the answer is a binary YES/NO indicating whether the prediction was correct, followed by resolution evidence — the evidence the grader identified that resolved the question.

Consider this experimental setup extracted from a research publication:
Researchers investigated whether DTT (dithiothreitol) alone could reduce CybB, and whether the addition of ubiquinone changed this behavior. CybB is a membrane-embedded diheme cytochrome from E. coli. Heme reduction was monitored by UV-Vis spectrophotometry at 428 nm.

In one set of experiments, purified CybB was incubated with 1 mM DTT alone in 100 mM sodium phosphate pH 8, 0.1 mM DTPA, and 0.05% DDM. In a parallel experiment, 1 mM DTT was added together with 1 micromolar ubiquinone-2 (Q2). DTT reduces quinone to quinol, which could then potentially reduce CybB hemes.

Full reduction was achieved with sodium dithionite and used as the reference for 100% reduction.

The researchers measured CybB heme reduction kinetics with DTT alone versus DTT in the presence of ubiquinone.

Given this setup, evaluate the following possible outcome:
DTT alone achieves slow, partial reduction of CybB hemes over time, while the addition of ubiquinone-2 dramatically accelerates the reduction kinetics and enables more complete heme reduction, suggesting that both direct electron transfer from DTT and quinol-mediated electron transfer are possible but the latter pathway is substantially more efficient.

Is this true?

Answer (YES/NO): NO